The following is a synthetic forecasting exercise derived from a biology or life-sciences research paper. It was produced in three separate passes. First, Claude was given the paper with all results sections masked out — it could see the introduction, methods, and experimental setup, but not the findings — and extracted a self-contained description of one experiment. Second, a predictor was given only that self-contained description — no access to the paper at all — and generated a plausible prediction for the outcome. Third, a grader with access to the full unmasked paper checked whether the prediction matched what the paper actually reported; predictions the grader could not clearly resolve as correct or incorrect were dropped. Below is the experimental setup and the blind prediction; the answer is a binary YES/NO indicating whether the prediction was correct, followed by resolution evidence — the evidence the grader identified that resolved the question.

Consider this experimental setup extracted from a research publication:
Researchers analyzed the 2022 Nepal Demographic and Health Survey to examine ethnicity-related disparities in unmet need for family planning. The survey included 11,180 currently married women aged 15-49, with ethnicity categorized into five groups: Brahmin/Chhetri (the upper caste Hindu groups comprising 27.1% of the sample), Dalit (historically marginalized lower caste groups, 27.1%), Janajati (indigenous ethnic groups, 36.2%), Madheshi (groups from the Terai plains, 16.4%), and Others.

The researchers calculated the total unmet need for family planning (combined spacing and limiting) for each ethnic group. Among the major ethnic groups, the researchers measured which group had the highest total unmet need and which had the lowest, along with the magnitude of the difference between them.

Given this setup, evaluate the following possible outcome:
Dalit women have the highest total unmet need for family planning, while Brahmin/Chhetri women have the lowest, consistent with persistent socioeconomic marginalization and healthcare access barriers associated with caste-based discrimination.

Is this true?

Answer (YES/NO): NO